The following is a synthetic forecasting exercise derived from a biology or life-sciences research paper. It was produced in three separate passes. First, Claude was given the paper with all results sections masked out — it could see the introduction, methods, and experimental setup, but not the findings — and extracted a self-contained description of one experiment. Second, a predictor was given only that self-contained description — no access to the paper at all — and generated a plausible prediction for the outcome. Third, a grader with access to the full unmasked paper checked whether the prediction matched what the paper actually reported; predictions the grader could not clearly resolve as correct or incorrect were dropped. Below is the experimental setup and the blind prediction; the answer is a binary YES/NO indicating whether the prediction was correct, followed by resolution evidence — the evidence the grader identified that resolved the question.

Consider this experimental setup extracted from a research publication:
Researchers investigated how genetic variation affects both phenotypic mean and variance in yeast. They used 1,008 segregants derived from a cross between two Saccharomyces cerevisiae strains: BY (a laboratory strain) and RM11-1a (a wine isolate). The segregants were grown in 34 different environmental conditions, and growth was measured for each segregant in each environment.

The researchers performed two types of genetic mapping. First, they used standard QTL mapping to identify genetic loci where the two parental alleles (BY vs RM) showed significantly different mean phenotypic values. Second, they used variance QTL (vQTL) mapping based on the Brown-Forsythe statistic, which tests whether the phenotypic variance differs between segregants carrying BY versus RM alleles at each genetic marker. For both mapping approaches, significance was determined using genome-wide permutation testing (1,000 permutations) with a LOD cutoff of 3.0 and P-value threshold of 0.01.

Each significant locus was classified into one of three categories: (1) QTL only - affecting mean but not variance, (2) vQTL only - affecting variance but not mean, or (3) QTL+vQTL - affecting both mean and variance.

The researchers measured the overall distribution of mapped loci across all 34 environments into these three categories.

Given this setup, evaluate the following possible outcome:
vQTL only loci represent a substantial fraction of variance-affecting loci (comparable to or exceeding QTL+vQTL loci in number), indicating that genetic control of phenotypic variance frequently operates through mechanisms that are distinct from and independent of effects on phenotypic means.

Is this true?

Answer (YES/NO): NO